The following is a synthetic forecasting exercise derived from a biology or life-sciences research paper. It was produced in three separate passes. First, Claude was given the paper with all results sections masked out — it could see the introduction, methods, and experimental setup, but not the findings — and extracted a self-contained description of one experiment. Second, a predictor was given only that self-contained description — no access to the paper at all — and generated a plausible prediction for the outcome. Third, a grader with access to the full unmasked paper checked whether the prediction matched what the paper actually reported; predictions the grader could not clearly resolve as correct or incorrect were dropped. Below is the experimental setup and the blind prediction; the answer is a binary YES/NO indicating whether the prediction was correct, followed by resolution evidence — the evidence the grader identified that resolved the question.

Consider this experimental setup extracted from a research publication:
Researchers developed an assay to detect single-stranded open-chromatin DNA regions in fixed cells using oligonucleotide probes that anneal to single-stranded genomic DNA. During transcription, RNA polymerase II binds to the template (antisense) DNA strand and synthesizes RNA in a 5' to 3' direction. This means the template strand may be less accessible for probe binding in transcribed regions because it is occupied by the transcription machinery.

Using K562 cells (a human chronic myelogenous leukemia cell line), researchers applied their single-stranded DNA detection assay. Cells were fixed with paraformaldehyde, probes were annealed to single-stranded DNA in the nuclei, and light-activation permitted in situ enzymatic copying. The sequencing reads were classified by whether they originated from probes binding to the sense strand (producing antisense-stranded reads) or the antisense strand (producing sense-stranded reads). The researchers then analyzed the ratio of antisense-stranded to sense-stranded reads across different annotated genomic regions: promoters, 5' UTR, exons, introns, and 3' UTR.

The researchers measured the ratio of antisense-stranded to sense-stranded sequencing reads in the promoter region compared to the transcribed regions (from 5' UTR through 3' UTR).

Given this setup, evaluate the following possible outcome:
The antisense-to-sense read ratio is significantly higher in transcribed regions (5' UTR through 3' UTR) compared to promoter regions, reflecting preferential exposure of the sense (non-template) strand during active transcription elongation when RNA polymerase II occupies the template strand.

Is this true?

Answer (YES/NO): YES